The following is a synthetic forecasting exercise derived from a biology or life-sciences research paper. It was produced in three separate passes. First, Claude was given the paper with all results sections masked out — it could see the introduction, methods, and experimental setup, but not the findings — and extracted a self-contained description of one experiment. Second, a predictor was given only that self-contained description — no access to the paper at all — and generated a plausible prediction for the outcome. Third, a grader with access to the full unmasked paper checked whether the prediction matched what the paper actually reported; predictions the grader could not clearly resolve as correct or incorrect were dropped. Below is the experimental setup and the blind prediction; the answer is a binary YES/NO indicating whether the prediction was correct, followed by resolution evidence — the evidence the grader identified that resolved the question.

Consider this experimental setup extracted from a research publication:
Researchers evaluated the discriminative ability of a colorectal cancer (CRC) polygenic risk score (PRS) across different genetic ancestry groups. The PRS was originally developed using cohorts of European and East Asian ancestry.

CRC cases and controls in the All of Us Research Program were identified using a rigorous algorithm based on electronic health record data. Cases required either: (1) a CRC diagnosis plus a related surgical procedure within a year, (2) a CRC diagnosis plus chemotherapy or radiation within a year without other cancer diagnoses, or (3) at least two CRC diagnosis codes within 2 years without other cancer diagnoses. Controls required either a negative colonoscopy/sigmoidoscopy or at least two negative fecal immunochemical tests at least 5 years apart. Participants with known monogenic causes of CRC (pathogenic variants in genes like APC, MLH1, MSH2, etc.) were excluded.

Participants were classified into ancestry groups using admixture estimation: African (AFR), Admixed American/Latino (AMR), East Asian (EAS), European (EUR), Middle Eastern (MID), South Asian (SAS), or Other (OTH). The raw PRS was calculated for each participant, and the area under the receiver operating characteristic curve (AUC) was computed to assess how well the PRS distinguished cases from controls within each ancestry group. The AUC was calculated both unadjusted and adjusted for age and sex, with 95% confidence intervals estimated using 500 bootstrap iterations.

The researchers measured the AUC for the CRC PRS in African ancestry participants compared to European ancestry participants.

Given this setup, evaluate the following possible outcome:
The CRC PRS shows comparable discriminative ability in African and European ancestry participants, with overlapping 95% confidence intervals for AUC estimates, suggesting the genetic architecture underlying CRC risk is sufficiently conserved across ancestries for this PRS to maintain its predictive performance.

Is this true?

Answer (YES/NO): NO